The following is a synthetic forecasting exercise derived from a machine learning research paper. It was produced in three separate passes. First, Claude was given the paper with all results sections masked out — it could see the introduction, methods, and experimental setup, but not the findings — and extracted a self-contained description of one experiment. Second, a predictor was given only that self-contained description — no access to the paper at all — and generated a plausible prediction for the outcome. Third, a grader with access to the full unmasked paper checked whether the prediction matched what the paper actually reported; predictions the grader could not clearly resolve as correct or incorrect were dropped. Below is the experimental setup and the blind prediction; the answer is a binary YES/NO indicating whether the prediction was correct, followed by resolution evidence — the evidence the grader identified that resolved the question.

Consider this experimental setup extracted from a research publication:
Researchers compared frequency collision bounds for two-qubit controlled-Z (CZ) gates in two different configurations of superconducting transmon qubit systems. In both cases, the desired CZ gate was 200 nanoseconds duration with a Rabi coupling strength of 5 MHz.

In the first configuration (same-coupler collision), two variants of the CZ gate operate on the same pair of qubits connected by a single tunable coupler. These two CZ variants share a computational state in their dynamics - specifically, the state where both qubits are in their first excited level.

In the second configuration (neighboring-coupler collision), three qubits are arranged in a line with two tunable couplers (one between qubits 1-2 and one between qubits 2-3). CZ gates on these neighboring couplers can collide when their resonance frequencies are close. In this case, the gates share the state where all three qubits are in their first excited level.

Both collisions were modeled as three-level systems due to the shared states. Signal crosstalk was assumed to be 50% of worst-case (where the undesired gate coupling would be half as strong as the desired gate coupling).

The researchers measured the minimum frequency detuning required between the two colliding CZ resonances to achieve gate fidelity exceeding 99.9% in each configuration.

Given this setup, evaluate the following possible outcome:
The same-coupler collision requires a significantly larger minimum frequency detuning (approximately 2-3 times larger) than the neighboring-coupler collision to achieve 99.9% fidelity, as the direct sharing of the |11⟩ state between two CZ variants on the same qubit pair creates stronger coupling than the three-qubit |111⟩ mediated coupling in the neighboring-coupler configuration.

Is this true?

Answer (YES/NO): NO